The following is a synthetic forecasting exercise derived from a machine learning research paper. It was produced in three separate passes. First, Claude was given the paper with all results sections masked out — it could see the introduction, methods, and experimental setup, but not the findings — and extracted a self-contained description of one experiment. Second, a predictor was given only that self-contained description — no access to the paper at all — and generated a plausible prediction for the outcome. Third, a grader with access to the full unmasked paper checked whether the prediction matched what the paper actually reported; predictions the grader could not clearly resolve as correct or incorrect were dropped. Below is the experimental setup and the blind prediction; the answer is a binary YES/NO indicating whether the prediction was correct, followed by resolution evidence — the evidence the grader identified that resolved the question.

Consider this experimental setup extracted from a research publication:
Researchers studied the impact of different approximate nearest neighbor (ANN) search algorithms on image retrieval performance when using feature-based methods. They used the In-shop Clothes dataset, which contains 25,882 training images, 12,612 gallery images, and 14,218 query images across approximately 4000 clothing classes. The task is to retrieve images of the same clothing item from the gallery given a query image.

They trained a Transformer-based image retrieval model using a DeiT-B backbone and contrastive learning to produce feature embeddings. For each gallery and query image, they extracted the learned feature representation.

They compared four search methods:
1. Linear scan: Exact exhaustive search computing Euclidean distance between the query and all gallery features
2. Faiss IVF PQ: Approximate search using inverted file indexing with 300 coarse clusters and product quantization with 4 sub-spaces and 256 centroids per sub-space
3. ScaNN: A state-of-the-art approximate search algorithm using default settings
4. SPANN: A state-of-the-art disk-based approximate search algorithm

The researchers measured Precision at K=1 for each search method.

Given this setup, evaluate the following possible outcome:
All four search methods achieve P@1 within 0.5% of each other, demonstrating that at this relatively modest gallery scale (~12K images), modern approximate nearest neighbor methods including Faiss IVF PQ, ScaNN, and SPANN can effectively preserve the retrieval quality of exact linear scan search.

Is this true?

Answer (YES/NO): NO